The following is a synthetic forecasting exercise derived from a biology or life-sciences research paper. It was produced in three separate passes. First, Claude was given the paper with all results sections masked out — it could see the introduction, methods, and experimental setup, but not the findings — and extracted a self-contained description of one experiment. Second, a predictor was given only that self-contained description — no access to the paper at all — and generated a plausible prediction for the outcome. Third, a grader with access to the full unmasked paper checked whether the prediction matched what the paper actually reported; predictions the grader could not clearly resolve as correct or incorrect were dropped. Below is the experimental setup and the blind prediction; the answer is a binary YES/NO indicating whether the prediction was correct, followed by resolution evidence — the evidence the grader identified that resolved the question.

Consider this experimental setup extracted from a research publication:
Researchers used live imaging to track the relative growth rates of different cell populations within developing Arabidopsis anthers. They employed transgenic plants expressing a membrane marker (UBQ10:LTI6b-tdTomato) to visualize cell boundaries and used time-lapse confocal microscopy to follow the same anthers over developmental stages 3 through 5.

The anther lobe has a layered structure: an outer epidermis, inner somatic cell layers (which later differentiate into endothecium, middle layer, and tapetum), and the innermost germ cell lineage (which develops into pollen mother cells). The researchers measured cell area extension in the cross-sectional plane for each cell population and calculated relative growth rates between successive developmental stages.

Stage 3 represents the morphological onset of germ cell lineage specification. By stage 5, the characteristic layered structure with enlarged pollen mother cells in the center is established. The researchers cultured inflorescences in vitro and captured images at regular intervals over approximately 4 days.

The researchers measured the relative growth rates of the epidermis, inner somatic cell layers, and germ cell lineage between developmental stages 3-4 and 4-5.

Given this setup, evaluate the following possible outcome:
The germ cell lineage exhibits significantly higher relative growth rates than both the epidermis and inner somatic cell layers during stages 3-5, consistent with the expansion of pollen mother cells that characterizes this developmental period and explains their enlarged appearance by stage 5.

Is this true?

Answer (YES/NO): YES